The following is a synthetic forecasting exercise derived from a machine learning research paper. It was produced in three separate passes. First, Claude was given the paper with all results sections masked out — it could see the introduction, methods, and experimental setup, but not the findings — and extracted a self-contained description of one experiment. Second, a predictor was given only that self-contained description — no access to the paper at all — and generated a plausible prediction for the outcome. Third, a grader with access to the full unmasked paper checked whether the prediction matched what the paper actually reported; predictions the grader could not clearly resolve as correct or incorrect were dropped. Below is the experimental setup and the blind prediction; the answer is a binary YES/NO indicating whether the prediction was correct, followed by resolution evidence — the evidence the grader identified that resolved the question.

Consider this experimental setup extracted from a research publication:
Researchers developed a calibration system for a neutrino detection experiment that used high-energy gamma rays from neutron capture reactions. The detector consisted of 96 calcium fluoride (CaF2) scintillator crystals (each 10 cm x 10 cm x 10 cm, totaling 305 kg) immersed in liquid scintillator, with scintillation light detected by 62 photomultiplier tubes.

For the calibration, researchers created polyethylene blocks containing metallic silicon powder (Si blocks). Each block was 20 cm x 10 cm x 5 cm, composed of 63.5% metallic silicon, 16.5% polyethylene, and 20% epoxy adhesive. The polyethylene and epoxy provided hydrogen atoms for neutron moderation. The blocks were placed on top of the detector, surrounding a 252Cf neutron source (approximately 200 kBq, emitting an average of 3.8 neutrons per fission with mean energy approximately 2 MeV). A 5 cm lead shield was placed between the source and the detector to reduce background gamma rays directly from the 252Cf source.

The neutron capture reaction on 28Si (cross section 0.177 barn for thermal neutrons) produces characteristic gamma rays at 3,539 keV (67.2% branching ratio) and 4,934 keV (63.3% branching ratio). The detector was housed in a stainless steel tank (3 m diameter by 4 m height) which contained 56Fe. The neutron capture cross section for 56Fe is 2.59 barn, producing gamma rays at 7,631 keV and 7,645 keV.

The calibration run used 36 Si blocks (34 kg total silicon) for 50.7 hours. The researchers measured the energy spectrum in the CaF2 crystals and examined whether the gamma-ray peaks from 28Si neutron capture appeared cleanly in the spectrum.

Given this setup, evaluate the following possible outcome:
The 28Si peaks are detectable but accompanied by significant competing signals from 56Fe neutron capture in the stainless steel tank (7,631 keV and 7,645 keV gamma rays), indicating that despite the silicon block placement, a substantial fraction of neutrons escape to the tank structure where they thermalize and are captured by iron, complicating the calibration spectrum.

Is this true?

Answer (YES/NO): YES